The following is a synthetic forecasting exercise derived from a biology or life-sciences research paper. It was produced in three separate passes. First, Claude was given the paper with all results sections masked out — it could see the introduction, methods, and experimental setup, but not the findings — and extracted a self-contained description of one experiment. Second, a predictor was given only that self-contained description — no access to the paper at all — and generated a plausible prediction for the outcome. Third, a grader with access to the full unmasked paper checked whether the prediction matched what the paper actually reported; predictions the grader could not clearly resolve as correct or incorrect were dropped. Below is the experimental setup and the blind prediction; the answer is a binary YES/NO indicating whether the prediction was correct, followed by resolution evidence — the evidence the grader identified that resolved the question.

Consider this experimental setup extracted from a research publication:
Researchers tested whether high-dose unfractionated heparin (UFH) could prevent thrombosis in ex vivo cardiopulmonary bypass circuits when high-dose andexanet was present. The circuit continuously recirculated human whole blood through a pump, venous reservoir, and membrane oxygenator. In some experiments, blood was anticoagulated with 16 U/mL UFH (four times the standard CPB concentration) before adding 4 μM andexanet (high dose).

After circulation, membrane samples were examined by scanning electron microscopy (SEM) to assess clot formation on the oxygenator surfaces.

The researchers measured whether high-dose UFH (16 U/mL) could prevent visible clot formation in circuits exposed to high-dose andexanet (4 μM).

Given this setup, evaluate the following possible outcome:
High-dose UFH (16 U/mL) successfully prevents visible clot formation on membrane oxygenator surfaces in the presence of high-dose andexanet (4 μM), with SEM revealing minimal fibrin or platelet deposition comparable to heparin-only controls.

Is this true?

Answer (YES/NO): NO